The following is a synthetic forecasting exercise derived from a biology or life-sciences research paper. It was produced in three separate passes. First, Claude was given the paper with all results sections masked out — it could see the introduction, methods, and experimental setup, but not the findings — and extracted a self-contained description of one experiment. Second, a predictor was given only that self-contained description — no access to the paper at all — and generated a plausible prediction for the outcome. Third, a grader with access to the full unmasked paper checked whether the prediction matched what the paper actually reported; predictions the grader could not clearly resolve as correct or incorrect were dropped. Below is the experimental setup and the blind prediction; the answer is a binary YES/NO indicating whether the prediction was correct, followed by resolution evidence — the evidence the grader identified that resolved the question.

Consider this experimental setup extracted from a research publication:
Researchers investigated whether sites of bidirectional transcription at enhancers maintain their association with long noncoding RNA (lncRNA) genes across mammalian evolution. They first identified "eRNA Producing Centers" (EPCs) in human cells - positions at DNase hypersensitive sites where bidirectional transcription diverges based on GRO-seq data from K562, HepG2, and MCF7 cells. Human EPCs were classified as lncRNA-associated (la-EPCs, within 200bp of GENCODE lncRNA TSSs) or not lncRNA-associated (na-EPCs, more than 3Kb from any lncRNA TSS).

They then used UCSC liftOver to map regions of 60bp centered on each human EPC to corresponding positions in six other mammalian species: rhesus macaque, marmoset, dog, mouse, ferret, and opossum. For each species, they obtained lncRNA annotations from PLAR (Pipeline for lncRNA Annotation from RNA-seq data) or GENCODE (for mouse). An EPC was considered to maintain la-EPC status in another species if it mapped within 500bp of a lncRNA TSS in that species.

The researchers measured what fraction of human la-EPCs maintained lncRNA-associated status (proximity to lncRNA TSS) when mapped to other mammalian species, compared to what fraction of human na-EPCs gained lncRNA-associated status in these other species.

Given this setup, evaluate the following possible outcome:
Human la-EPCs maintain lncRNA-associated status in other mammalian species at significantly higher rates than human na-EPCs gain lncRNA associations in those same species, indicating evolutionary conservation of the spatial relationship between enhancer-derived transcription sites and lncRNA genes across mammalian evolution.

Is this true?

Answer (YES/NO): YES